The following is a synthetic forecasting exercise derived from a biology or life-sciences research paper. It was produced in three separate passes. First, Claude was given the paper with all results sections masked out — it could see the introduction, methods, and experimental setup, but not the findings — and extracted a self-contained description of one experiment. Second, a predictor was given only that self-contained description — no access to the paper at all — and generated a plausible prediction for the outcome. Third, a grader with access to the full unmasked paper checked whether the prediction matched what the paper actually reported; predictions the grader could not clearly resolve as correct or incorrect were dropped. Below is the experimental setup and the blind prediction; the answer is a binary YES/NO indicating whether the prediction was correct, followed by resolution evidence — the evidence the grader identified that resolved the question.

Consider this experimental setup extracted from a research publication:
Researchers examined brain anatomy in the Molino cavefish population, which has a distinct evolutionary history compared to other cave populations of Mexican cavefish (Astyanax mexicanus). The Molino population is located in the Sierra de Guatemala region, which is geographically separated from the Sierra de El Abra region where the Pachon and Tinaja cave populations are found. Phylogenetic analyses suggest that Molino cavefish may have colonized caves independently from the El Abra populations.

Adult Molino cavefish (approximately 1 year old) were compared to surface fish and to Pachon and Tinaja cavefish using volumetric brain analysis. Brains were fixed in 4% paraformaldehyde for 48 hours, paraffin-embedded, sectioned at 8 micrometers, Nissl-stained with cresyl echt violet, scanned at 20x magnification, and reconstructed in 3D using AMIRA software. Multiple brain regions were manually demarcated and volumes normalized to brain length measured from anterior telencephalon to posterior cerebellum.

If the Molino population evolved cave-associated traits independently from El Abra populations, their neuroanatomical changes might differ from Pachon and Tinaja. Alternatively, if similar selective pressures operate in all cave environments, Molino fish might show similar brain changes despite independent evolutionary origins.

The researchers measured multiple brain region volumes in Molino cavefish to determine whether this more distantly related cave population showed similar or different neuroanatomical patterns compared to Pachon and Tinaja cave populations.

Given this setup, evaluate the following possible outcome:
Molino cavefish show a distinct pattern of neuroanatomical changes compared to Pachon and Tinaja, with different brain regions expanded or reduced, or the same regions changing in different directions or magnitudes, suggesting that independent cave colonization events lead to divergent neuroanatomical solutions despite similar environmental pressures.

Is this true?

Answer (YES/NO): NO